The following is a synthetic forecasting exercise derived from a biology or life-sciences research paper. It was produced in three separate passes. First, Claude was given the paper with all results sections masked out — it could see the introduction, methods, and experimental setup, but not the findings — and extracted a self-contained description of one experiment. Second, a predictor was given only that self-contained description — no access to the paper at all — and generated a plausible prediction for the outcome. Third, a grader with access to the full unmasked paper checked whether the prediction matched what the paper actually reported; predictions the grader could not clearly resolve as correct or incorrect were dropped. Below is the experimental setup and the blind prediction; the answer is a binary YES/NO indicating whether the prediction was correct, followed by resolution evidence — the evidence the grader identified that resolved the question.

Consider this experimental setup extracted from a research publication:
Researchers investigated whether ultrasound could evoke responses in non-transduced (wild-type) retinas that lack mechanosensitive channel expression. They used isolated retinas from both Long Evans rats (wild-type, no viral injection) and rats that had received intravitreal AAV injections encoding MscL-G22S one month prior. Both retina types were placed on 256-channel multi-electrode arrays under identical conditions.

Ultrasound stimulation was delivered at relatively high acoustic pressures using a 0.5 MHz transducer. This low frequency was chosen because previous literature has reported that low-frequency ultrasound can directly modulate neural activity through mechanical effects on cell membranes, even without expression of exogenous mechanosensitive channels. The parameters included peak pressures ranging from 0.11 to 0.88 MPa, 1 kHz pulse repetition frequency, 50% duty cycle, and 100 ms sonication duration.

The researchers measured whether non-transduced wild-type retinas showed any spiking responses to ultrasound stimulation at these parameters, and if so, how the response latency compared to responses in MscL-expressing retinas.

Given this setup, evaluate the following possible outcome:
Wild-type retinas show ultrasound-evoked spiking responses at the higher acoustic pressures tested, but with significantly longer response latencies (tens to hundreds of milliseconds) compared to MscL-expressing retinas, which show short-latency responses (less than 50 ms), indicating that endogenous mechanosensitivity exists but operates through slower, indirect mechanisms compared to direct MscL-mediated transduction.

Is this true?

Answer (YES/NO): YES